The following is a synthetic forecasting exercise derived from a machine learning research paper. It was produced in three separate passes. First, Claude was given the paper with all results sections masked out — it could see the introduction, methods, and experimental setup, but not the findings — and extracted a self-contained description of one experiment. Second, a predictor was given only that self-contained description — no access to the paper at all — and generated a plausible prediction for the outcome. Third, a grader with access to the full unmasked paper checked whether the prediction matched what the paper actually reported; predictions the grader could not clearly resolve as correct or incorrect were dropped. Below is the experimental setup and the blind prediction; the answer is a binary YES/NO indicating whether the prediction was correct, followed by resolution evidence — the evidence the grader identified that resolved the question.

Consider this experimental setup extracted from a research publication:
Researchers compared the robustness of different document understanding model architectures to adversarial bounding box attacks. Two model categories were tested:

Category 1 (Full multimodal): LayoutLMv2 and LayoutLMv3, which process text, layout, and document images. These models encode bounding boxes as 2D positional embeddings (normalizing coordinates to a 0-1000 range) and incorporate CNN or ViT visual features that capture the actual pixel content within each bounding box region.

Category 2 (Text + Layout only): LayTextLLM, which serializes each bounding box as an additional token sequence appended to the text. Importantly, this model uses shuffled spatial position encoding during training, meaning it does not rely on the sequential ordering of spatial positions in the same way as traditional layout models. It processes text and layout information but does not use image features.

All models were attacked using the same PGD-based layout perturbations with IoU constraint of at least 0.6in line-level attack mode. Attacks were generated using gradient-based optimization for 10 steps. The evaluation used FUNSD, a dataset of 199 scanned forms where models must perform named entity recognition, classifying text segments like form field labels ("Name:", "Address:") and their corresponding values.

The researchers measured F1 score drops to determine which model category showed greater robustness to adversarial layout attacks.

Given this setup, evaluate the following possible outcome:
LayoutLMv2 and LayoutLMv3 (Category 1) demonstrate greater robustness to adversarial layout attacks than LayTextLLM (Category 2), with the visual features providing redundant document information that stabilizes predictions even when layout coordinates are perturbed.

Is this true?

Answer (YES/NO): NO